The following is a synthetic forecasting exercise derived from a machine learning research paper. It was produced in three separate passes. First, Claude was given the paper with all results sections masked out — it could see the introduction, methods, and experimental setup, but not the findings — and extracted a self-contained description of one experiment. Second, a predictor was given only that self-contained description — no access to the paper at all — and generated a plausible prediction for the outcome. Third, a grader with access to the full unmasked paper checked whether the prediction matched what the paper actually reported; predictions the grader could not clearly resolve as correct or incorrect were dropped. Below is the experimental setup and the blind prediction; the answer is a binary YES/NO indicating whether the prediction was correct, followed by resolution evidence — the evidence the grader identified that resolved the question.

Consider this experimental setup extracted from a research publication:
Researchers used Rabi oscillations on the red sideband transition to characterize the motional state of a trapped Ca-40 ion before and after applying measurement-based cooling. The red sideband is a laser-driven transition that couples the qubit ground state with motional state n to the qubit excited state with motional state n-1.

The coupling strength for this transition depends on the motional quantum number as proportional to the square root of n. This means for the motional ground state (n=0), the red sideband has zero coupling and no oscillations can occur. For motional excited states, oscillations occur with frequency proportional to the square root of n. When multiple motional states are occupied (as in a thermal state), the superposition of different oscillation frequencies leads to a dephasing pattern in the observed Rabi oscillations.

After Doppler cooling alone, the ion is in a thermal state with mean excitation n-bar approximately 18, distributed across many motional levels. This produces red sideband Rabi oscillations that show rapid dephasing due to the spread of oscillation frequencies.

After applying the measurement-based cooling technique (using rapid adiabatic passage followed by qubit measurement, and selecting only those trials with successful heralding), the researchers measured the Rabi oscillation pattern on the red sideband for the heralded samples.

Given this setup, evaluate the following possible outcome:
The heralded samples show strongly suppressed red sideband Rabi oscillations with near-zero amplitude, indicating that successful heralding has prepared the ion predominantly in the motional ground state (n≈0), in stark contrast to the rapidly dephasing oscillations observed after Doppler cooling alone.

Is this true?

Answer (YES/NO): NO